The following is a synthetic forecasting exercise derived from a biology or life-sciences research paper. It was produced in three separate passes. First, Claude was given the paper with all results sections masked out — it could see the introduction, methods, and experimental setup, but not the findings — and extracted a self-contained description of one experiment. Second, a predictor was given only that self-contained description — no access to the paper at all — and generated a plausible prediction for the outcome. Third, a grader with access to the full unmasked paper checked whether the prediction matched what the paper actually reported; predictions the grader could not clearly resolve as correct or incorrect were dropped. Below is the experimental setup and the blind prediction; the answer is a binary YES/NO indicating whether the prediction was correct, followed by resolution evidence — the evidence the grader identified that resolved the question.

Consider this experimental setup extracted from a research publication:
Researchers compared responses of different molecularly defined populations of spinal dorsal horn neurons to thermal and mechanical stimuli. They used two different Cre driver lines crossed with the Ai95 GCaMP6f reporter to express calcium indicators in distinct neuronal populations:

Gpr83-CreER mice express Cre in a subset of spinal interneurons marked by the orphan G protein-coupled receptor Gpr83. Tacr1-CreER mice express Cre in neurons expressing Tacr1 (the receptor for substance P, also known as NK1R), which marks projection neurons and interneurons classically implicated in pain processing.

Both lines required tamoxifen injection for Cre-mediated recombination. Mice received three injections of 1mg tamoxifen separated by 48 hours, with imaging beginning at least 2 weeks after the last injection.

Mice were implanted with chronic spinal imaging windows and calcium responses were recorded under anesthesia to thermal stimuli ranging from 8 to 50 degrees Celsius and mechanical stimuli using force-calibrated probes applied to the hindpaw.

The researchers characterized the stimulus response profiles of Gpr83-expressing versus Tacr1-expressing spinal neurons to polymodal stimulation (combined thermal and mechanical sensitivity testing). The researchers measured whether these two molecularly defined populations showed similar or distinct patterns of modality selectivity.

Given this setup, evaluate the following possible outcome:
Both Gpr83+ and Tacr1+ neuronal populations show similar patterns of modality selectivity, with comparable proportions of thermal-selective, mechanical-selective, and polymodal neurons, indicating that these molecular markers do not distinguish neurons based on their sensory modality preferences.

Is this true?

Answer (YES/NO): NO